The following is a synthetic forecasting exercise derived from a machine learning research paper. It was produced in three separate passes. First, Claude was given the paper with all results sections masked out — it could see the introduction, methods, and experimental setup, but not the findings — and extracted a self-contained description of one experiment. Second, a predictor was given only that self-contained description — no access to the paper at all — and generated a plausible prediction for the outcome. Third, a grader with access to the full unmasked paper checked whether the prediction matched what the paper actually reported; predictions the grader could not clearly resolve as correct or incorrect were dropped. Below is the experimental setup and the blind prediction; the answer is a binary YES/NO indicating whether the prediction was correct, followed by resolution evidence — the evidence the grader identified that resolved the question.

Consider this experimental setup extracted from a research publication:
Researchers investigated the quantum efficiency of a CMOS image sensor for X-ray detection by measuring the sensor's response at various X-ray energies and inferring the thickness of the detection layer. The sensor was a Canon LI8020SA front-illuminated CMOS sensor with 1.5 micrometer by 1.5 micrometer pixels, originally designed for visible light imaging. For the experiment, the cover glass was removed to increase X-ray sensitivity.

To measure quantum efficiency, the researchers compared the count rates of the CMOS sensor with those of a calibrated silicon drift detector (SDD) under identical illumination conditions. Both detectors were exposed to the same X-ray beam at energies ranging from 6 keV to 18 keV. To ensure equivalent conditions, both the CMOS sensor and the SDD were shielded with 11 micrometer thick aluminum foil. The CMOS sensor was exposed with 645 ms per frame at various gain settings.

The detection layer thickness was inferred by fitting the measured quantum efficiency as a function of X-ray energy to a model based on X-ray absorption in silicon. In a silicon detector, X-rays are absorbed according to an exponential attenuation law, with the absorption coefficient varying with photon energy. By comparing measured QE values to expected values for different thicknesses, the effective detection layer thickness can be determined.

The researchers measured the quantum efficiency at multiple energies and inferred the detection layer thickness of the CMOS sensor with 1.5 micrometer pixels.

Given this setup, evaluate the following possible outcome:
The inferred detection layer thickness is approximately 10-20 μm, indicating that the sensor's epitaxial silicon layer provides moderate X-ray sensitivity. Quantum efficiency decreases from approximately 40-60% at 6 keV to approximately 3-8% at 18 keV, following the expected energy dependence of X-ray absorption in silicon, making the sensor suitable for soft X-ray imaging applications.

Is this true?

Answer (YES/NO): NO